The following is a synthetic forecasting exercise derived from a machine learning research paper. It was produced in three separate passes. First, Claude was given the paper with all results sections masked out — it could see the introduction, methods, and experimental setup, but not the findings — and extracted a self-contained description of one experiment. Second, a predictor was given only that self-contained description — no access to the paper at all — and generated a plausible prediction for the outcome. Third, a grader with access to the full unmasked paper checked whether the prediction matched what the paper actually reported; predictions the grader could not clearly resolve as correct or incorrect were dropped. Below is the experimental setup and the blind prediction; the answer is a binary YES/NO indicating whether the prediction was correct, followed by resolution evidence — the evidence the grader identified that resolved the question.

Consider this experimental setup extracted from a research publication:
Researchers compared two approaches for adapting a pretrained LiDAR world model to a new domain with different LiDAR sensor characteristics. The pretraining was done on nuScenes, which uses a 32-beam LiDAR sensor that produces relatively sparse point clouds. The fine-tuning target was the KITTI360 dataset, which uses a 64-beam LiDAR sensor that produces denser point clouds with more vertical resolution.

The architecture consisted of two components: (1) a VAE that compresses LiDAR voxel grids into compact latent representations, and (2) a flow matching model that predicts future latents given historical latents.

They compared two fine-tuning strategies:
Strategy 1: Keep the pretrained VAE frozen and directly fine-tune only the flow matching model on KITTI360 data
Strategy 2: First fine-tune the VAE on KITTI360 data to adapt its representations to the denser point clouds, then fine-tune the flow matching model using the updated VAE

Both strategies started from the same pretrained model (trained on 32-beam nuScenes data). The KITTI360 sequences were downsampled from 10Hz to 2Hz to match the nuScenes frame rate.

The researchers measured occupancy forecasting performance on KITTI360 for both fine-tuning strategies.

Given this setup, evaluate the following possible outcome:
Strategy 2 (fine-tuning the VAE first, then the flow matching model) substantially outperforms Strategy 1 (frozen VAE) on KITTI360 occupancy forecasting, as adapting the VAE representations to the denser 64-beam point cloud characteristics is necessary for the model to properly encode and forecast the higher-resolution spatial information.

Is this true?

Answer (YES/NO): NO